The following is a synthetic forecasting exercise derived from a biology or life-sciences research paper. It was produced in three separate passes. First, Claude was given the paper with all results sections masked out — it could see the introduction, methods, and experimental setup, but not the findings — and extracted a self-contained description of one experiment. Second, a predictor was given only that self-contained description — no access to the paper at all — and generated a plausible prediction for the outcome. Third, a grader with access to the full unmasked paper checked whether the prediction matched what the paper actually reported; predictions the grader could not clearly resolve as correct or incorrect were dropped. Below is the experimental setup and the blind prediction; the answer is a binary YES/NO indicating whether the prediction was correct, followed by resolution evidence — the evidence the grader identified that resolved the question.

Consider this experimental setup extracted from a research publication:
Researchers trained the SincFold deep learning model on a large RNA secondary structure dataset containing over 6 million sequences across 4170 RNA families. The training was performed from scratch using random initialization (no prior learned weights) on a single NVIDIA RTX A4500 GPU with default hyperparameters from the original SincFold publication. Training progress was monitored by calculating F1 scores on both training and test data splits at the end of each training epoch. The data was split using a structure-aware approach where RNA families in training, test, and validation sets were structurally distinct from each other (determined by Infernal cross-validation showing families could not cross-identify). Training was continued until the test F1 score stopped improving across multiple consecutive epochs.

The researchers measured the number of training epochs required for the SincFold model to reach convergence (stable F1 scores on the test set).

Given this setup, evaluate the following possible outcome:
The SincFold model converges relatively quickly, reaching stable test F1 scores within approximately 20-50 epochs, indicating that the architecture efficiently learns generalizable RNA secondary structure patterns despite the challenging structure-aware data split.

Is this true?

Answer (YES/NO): NO